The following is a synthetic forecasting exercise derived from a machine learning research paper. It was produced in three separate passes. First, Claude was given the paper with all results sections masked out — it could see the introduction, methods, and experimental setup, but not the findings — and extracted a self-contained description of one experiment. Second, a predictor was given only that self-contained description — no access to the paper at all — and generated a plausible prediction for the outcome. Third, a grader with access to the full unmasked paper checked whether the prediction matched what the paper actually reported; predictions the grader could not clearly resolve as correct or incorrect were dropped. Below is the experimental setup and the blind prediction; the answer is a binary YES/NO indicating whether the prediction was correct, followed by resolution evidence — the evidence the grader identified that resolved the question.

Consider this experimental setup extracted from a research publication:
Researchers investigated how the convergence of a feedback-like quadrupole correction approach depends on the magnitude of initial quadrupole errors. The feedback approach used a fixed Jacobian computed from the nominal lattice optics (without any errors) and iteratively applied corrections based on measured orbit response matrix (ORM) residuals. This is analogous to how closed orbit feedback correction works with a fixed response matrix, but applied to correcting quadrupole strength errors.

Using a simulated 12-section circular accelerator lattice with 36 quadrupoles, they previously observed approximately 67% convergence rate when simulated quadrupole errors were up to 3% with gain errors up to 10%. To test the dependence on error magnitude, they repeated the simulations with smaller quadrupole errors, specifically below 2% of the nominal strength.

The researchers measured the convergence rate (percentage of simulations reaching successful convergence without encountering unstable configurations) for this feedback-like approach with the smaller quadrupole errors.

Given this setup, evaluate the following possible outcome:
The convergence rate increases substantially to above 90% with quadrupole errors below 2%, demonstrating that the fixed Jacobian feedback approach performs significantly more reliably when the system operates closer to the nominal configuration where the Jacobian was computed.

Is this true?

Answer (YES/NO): YES